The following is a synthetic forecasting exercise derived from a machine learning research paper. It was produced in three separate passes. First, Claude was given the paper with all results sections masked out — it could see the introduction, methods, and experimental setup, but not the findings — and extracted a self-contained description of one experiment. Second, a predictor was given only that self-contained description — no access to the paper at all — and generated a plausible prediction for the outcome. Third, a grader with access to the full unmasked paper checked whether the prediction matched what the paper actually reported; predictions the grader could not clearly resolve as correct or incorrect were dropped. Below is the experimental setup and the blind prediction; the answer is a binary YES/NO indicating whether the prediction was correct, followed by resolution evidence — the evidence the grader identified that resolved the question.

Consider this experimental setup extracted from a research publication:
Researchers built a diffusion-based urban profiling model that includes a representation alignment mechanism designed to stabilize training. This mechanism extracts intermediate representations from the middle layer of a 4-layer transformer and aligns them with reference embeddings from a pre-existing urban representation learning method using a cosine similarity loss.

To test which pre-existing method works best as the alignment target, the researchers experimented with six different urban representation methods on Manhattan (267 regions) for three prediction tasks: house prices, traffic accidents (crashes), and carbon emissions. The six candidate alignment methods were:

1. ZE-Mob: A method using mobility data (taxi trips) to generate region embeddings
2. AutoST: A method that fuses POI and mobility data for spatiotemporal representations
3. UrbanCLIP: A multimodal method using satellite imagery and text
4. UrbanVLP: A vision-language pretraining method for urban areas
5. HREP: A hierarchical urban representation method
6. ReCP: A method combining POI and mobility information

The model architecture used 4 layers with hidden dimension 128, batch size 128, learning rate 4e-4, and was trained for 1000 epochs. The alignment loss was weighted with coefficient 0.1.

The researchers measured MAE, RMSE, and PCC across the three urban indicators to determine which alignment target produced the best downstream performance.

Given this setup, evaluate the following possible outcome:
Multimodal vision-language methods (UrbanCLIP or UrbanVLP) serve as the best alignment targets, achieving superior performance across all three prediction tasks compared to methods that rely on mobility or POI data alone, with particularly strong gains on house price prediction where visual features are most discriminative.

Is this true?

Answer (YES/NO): NO